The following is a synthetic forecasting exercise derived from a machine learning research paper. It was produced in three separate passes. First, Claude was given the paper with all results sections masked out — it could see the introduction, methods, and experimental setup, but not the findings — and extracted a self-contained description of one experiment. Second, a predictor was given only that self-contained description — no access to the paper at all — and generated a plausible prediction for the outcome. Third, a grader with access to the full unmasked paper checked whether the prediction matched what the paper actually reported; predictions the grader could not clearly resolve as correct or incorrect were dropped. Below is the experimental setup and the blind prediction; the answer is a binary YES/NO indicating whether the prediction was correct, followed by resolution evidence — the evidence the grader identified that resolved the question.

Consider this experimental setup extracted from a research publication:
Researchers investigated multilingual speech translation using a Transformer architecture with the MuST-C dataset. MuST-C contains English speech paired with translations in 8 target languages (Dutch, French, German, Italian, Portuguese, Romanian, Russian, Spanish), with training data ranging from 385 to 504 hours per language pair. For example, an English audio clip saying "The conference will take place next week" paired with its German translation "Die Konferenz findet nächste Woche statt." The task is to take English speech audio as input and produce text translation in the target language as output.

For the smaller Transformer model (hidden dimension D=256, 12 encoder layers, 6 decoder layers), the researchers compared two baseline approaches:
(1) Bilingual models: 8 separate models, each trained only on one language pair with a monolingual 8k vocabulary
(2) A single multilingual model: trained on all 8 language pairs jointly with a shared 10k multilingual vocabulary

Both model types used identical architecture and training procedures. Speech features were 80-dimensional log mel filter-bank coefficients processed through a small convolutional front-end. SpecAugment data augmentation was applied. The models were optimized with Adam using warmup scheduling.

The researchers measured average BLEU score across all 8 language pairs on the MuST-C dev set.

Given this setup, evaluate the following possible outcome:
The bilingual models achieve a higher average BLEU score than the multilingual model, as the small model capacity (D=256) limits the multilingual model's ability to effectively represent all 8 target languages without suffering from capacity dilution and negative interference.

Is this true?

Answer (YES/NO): YES